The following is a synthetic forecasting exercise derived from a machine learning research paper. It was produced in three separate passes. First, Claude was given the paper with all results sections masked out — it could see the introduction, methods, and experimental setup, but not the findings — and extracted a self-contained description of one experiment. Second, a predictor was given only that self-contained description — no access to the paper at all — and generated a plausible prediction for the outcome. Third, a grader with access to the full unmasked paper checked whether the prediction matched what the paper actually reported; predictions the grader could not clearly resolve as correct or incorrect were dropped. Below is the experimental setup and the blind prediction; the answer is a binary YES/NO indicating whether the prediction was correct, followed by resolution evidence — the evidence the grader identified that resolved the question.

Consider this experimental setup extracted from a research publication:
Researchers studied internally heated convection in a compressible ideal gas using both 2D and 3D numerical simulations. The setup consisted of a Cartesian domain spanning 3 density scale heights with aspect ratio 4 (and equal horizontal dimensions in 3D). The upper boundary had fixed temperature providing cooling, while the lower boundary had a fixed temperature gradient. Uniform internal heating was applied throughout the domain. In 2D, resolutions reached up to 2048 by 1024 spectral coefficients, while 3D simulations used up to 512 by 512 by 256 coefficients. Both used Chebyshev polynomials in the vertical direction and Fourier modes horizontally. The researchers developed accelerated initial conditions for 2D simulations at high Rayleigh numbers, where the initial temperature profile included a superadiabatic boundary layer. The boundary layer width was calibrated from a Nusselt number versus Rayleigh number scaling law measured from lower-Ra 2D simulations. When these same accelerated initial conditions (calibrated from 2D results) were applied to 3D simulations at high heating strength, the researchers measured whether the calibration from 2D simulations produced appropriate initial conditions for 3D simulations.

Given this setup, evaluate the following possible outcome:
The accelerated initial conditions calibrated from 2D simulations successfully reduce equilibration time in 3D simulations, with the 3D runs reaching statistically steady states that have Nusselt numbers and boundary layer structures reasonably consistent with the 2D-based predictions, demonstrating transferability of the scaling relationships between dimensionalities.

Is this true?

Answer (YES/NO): NO